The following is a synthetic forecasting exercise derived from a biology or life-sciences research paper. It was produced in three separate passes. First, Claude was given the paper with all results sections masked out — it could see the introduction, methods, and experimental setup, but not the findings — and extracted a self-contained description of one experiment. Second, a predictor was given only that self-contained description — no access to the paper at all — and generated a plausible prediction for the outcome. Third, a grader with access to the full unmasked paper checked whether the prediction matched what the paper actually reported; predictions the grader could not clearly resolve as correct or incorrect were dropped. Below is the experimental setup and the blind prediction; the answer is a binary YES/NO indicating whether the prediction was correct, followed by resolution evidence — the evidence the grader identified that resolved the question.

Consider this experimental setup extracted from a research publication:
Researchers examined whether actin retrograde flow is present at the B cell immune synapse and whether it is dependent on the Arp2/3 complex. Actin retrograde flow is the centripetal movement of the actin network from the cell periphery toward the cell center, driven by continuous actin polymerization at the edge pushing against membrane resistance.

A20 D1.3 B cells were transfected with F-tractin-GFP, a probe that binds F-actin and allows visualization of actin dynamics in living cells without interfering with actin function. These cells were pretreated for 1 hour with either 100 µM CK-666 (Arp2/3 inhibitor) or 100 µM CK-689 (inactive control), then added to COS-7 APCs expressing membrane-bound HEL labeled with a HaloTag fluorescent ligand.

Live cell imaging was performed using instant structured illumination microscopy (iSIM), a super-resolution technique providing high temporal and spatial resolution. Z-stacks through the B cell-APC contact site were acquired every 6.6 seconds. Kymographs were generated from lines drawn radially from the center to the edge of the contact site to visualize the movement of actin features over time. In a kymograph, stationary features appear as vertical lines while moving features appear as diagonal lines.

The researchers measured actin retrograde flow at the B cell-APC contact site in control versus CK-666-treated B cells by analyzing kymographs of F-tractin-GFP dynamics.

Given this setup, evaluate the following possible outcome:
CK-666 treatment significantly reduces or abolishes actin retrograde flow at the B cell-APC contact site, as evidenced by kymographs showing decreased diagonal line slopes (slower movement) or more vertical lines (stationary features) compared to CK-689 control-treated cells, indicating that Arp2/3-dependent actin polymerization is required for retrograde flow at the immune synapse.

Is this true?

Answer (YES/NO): YES